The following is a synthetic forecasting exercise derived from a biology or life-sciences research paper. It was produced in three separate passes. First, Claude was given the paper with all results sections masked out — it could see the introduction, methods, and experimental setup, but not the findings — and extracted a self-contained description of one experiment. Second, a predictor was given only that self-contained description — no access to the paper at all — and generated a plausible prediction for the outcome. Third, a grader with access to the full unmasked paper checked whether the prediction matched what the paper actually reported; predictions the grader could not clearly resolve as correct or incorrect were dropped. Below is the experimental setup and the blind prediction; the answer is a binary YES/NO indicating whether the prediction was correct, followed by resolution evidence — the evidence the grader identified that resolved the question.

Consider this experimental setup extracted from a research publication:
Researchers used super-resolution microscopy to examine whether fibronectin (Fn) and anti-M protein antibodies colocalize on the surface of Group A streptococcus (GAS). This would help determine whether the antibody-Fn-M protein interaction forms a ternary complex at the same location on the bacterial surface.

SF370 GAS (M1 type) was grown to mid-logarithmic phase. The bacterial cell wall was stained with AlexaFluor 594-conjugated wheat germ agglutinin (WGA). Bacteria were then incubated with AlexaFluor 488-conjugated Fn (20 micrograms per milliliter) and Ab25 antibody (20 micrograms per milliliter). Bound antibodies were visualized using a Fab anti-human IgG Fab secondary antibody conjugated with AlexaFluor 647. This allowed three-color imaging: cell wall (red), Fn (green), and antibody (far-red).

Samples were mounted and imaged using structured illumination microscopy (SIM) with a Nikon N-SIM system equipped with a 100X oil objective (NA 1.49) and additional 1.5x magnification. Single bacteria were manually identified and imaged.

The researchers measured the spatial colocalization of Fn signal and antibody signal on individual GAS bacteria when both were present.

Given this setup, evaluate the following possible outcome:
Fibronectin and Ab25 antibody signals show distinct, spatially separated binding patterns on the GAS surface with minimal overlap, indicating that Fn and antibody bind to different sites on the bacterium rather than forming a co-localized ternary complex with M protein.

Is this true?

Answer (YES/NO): NO